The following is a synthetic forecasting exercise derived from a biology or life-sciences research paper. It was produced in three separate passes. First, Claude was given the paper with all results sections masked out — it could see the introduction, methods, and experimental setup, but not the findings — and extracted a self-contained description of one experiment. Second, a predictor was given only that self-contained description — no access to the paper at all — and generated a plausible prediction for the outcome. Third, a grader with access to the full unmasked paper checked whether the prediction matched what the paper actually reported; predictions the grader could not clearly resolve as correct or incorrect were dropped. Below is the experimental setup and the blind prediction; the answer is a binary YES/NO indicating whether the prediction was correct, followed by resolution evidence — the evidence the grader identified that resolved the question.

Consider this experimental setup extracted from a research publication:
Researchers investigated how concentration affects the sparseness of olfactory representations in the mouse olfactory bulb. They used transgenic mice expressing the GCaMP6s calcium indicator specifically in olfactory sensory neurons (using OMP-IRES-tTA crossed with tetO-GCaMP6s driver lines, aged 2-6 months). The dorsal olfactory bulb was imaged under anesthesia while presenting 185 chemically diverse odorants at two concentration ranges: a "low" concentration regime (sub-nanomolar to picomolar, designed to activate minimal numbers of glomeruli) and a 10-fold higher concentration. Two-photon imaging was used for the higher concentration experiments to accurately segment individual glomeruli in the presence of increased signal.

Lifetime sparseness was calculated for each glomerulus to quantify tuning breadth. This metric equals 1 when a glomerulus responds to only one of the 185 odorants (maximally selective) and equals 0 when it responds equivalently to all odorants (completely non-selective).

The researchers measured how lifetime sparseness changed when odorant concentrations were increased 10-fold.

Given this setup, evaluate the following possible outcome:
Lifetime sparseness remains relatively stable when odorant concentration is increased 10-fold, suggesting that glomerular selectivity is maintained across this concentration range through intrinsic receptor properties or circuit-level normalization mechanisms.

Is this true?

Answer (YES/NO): YES